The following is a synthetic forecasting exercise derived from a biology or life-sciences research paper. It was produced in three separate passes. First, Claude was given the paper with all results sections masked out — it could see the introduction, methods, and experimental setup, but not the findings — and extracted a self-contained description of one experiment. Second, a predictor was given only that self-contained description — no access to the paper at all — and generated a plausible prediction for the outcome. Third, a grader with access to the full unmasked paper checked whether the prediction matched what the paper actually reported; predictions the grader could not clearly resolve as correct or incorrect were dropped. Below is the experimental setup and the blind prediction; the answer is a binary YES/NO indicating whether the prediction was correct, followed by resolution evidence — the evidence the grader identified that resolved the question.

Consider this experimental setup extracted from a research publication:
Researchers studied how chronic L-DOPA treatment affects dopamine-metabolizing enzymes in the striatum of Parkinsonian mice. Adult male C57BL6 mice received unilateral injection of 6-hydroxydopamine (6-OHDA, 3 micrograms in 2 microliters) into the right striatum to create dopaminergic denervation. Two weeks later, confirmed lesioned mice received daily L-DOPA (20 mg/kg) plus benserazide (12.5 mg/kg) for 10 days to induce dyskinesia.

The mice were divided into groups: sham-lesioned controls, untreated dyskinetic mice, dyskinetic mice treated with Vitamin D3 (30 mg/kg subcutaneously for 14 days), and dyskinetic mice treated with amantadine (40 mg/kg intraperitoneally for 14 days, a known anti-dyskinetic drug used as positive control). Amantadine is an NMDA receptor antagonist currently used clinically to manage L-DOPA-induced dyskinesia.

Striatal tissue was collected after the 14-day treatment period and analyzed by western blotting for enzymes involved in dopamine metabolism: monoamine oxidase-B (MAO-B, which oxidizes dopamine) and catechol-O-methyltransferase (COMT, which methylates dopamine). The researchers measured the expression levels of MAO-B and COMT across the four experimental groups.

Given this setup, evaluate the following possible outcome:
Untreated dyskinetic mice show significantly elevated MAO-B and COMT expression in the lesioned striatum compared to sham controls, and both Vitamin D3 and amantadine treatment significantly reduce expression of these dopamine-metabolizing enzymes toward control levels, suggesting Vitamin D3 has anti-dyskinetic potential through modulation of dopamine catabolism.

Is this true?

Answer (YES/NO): NO